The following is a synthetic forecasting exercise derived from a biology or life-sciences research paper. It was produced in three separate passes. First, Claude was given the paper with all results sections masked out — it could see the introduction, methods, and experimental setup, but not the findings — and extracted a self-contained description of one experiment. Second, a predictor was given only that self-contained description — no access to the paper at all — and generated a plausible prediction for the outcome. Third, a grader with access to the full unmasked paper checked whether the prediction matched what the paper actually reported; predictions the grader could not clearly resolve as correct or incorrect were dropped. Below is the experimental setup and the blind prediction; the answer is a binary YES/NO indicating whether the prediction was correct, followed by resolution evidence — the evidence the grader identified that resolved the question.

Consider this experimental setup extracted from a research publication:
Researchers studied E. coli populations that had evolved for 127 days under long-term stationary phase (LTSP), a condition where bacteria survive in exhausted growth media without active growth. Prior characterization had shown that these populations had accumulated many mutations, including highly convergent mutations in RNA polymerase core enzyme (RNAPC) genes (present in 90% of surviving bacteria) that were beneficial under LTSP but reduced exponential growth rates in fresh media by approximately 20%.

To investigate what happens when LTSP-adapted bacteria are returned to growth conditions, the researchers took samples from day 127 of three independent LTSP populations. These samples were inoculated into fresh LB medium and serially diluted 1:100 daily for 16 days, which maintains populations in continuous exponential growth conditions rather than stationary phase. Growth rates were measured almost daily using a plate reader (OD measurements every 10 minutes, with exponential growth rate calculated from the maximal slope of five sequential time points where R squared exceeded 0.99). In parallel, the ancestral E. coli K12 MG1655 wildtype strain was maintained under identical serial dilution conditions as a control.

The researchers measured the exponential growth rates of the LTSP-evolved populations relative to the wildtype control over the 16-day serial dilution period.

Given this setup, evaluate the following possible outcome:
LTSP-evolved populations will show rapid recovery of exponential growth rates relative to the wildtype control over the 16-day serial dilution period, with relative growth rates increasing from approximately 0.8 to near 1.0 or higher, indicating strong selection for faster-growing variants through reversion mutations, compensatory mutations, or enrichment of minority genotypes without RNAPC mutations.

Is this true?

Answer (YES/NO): YES